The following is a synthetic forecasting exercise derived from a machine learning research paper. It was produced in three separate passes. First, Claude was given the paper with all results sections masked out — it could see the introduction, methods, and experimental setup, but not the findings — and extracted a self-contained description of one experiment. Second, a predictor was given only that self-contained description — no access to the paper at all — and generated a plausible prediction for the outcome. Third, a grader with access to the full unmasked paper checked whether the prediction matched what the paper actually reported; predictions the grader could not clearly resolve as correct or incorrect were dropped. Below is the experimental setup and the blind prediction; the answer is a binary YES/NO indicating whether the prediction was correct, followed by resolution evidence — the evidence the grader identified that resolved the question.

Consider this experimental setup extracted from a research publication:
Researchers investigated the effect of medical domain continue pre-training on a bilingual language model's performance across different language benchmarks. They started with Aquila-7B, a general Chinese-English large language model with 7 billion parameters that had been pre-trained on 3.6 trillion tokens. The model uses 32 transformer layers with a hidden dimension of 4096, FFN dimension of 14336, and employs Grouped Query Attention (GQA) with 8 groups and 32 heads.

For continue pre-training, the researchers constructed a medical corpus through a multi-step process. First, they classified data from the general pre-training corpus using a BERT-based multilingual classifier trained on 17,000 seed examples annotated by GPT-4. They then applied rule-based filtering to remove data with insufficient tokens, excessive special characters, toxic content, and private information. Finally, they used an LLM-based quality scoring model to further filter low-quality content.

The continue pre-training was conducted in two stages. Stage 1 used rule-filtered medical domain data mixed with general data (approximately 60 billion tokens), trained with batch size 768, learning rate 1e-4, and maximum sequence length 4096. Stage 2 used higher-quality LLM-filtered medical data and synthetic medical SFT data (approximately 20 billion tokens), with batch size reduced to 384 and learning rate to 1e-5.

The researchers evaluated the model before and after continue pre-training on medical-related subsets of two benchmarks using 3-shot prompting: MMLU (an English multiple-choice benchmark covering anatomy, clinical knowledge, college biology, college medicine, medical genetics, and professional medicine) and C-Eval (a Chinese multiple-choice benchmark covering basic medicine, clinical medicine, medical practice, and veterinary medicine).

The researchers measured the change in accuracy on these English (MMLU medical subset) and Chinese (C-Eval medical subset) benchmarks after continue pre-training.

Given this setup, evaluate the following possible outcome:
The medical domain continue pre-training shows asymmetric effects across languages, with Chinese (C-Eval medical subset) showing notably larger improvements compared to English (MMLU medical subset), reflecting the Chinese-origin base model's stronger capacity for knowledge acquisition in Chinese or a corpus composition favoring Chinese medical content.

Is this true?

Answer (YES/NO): NO